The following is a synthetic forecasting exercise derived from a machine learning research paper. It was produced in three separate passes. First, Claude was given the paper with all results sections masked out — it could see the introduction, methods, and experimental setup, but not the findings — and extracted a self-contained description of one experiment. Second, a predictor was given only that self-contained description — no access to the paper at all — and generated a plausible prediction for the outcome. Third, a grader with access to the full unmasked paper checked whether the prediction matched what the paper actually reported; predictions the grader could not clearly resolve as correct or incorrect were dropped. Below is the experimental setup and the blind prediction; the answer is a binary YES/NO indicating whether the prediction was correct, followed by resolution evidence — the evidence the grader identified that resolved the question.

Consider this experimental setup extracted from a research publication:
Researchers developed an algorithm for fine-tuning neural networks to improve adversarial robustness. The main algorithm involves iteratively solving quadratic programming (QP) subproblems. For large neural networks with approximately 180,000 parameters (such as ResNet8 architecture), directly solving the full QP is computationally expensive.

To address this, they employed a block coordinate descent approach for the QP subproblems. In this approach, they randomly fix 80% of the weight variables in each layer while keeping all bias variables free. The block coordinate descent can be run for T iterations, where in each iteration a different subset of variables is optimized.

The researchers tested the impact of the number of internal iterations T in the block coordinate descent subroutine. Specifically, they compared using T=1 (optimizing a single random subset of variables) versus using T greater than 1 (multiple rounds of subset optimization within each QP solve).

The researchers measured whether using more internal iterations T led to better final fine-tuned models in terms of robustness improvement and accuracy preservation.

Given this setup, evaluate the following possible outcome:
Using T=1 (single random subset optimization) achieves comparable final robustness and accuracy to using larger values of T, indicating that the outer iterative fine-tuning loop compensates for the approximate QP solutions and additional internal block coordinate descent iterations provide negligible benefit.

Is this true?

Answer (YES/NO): YES